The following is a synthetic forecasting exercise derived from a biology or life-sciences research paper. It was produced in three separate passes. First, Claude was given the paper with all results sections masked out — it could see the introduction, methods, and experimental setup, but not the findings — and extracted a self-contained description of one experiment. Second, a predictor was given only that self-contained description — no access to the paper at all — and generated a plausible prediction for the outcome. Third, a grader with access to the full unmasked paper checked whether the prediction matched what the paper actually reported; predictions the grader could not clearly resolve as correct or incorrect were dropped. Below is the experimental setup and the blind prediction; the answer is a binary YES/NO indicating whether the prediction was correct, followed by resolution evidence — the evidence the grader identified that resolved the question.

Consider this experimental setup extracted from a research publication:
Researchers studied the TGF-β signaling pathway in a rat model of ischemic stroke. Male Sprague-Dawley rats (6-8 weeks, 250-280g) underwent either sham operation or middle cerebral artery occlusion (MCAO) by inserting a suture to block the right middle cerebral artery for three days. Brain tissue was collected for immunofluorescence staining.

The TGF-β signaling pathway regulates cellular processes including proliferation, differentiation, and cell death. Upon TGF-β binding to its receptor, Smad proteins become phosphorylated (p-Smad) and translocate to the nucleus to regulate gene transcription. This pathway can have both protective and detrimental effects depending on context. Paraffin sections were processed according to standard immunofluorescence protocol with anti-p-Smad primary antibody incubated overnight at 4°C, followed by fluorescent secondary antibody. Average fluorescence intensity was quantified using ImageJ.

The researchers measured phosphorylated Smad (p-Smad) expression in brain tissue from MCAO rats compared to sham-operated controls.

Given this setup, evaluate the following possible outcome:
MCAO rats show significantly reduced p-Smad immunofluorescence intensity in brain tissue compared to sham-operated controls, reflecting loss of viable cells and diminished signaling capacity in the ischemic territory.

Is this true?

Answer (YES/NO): NO